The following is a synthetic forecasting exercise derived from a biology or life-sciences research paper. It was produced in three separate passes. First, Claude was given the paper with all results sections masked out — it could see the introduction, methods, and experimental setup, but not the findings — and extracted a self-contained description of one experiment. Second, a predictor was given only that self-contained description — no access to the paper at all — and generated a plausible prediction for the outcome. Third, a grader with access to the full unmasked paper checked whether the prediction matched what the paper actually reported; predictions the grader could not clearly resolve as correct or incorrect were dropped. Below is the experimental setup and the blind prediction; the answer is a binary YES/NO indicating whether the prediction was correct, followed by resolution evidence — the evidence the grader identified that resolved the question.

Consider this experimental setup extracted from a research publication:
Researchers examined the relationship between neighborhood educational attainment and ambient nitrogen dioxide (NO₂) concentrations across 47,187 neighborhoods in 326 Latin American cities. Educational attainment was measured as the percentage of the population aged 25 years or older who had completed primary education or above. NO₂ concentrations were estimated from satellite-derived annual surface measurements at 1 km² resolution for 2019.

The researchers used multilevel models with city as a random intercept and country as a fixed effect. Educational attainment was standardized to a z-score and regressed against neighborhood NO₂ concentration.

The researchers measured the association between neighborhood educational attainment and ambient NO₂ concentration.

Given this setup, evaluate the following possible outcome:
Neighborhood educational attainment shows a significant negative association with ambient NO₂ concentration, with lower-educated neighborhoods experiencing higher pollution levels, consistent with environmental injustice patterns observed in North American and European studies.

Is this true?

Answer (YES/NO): NO